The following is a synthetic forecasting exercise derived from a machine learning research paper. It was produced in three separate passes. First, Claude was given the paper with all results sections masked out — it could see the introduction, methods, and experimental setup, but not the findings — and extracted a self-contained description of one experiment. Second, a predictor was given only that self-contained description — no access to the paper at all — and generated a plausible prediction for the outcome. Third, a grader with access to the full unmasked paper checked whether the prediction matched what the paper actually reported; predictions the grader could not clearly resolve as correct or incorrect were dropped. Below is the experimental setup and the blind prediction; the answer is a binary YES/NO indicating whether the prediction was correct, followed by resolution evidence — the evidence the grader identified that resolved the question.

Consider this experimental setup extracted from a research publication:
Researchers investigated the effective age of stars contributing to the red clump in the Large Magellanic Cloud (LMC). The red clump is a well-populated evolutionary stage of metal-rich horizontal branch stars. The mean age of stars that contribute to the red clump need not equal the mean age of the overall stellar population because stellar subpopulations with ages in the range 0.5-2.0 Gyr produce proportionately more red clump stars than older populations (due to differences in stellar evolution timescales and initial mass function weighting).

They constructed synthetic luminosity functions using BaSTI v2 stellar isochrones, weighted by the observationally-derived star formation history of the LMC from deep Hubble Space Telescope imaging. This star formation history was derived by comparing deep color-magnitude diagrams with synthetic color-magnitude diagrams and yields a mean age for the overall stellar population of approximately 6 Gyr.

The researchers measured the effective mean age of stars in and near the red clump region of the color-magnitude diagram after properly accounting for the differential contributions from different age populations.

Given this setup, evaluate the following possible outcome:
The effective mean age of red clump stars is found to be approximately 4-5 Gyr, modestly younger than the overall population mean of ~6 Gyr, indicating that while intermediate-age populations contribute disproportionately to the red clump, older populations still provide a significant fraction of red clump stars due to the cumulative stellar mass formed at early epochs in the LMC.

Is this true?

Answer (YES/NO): NO